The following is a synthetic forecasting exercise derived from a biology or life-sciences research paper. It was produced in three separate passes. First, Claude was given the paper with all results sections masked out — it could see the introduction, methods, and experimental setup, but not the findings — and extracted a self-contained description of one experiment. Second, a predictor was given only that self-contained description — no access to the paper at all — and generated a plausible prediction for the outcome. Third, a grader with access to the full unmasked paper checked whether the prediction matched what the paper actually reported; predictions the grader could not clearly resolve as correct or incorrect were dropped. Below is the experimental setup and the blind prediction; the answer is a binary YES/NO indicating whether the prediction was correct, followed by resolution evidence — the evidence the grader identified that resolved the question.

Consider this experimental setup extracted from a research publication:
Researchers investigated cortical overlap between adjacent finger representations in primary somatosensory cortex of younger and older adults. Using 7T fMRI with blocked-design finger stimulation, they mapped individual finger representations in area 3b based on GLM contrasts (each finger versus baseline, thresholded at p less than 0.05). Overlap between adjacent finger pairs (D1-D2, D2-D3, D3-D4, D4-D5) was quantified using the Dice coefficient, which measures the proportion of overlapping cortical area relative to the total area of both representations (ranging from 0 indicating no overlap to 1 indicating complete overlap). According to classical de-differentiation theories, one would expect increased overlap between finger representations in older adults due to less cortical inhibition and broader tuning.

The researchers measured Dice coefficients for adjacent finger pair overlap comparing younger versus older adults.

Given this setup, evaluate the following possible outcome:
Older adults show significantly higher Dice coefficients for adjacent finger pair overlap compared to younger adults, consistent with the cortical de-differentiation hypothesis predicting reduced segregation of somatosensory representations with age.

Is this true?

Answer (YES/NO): YES